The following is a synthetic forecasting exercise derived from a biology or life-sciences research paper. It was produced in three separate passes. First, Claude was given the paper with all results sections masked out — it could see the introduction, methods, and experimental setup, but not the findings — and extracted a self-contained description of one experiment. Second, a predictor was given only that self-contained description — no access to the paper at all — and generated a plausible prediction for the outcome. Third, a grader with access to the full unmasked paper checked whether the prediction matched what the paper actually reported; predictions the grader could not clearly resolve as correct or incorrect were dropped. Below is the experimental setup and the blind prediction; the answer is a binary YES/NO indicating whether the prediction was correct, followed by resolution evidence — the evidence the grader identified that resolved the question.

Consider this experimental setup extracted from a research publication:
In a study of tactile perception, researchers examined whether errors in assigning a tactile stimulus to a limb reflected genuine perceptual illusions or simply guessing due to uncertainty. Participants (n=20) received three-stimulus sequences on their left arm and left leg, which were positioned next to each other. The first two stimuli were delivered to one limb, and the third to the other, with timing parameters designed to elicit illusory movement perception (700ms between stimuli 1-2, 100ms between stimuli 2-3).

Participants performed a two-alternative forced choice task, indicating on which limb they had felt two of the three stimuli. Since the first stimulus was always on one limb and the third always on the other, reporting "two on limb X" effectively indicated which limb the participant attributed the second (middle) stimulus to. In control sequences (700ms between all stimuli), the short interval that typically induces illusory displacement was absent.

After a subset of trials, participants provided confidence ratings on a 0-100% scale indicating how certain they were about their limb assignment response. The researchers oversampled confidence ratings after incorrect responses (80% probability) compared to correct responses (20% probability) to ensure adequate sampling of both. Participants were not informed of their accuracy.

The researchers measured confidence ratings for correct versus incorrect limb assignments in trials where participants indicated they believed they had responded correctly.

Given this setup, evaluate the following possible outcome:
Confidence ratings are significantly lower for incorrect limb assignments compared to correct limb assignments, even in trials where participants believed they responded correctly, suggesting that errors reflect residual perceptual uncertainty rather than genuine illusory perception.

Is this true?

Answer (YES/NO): NO